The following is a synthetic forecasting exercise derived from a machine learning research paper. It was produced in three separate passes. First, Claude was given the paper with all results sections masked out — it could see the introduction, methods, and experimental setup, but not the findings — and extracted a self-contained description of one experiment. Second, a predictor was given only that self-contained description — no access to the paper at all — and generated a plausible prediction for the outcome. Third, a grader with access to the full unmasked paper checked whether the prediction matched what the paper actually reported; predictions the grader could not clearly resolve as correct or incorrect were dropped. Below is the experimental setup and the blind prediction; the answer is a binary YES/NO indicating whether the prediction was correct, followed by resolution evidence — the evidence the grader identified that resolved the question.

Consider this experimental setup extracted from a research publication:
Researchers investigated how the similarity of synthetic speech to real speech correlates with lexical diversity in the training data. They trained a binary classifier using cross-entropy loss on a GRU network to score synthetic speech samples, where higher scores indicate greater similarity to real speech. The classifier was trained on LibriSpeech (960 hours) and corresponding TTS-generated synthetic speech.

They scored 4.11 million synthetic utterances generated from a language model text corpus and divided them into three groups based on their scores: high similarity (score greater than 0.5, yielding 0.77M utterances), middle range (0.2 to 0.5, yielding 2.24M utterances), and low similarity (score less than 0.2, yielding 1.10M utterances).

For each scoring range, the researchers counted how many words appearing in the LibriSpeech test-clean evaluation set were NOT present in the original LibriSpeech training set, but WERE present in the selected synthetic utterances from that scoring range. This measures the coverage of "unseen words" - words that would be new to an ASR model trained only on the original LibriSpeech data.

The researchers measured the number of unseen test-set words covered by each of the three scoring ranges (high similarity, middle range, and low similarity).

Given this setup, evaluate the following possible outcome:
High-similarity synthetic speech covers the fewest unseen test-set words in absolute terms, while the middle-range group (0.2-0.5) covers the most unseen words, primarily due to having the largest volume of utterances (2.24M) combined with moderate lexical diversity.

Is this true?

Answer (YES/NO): YES